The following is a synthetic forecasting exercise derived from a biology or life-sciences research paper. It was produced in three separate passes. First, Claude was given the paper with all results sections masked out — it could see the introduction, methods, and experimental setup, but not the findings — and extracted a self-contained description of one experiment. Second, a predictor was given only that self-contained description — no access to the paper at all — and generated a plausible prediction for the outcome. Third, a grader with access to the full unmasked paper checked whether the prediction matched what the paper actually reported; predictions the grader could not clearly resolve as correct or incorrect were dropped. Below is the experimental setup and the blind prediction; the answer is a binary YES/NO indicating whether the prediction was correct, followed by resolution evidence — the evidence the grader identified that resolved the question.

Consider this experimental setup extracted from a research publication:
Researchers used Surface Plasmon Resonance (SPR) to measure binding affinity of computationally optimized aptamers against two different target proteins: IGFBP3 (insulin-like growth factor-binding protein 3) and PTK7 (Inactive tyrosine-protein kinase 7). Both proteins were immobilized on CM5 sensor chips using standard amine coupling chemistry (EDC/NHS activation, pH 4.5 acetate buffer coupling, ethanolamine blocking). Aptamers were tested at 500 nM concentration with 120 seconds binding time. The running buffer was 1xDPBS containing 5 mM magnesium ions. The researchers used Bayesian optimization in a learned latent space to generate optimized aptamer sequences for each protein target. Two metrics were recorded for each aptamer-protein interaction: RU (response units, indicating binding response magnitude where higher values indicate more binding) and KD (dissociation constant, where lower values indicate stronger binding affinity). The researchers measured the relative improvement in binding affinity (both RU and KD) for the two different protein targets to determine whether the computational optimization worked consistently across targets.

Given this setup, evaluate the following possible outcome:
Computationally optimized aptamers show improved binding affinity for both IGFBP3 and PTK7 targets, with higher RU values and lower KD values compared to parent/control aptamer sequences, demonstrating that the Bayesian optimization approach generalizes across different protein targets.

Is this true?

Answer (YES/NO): YES